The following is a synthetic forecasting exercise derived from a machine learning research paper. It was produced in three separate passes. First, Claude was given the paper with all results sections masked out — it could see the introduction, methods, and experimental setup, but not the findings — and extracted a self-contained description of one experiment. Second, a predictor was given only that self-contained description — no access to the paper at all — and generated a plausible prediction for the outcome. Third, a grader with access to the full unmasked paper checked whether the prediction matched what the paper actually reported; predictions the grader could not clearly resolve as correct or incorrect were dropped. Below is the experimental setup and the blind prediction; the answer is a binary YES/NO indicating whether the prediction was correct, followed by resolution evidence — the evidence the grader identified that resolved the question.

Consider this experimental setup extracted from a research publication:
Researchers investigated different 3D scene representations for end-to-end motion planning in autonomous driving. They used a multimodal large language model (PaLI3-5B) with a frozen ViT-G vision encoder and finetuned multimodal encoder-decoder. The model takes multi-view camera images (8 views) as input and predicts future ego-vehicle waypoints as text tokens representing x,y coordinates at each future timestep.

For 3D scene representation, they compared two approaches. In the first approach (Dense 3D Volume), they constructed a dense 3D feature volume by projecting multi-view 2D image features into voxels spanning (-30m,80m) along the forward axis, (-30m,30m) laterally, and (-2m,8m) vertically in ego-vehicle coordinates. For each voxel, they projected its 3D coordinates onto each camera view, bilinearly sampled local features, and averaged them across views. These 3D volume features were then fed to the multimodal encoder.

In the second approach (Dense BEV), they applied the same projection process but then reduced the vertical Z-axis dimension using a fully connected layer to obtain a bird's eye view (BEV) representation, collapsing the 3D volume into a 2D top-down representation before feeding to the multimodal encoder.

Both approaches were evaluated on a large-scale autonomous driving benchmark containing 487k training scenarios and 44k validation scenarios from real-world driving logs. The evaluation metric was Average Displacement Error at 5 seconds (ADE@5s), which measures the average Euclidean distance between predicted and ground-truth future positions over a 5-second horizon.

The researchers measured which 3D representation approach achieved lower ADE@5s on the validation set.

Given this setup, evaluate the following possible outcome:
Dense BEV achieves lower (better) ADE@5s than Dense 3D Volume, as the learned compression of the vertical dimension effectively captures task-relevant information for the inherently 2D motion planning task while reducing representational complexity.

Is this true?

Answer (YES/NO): NO